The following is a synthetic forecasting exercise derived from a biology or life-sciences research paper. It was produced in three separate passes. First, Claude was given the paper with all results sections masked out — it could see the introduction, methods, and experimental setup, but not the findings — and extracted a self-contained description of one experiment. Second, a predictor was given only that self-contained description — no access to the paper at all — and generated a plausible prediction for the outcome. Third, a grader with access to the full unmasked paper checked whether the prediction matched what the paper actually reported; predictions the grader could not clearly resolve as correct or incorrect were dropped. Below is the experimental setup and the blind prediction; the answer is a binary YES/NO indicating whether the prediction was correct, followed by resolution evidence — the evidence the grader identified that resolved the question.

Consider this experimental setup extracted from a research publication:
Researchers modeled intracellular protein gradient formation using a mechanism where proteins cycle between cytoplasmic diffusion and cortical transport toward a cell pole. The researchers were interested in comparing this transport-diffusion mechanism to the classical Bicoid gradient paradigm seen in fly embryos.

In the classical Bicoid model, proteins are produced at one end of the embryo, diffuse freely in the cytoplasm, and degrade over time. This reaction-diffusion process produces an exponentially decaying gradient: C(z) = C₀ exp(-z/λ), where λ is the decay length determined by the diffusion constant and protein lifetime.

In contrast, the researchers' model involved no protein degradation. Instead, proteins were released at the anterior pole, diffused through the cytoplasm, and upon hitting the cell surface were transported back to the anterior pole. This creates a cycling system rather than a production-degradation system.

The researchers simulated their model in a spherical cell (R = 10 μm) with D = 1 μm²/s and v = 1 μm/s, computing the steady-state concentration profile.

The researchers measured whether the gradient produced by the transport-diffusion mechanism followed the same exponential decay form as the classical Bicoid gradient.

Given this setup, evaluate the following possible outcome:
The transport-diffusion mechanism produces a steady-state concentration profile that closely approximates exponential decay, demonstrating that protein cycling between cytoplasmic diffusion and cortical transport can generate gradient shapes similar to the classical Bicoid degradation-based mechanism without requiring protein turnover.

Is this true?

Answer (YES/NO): YES